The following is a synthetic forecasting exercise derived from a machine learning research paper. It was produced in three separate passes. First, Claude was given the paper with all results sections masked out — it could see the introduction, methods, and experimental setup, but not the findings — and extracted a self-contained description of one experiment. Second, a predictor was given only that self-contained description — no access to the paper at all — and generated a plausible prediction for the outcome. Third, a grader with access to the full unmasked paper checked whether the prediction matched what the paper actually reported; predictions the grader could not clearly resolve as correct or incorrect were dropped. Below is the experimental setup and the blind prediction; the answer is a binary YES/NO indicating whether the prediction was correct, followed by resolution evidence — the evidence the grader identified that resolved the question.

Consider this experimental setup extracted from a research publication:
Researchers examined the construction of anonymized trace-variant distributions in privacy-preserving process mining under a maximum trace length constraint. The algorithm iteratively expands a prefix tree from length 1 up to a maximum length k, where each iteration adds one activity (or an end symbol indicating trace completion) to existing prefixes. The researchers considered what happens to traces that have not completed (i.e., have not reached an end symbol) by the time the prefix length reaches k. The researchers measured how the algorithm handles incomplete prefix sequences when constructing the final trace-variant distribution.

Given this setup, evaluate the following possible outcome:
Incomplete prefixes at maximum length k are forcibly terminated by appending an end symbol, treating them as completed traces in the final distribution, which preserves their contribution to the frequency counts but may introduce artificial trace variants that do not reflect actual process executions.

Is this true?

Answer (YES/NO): NO